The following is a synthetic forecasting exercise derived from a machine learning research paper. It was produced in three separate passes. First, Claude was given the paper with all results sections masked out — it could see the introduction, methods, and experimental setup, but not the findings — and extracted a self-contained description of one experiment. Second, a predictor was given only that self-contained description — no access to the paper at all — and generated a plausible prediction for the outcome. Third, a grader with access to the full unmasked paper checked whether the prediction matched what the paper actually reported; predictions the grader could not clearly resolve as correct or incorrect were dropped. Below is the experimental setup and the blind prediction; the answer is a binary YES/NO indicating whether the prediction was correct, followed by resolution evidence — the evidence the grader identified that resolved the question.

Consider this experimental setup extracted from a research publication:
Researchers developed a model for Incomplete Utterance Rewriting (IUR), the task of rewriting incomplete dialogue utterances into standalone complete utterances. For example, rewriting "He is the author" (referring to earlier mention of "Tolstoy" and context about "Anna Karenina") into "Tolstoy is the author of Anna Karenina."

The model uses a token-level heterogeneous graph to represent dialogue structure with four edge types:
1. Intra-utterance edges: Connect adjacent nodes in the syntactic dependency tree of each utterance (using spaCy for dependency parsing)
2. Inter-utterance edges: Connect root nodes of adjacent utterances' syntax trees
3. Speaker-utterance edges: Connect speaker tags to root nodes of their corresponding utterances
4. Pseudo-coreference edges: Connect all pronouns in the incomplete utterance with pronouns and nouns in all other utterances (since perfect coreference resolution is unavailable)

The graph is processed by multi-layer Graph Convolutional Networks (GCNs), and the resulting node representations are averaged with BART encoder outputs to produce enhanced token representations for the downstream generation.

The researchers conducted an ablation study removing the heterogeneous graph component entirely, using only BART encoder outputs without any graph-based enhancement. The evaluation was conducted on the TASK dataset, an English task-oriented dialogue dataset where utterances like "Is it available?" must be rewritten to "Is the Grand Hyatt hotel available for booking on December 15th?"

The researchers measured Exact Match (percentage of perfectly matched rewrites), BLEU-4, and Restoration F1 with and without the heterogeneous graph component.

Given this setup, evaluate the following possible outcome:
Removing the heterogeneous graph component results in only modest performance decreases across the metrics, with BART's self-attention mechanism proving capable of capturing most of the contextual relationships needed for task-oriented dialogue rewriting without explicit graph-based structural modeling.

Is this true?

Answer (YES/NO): NO